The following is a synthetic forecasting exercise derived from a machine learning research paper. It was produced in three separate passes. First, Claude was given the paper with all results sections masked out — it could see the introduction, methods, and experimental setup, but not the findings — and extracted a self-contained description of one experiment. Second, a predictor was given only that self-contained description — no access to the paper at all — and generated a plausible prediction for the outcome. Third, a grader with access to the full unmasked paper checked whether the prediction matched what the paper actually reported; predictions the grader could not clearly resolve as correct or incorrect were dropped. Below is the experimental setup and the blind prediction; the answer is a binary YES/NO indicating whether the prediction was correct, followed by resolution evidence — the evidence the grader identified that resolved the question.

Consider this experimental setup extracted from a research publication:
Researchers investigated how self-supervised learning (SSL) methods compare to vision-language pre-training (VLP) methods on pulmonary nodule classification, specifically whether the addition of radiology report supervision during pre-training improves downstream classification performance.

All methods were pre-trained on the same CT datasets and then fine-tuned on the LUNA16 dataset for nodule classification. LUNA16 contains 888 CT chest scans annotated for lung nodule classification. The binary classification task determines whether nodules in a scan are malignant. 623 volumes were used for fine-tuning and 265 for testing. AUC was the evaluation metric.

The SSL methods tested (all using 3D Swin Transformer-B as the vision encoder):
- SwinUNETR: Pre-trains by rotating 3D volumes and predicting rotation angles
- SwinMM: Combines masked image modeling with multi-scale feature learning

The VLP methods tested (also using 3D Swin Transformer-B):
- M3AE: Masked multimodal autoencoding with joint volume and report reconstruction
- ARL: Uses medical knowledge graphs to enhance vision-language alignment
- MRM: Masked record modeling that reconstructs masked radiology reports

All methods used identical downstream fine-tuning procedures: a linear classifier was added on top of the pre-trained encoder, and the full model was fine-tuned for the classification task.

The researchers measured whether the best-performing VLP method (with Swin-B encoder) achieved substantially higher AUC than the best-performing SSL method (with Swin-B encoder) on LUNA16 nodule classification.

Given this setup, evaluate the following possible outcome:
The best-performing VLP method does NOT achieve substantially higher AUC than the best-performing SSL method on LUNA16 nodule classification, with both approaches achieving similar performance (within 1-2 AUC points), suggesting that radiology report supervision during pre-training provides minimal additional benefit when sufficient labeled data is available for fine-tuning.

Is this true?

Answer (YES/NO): YES